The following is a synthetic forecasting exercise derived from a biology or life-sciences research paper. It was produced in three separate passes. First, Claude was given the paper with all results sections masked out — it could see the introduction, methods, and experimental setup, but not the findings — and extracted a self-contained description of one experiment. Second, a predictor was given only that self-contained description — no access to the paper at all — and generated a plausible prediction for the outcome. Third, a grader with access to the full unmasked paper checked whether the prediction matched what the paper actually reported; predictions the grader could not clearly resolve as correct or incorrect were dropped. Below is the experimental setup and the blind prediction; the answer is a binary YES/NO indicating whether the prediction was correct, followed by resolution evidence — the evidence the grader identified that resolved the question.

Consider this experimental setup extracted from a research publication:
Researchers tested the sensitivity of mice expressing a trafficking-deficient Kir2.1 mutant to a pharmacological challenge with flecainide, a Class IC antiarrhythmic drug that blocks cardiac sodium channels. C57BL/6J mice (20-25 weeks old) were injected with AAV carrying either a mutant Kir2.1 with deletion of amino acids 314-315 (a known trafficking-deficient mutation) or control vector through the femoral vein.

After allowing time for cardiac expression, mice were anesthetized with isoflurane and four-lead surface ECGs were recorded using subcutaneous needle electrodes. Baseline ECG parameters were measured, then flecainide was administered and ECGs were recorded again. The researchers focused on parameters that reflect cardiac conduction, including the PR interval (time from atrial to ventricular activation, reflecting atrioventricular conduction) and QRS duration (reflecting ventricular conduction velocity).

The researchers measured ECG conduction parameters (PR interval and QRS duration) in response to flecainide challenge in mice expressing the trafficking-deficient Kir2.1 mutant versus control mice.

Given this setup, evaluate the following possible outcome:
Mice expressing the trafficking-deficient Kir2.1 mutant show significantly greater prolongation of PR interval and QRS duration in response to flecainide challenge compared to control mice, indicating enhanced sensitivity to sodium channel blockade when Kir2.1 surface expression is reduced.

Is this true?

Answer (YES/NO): YES